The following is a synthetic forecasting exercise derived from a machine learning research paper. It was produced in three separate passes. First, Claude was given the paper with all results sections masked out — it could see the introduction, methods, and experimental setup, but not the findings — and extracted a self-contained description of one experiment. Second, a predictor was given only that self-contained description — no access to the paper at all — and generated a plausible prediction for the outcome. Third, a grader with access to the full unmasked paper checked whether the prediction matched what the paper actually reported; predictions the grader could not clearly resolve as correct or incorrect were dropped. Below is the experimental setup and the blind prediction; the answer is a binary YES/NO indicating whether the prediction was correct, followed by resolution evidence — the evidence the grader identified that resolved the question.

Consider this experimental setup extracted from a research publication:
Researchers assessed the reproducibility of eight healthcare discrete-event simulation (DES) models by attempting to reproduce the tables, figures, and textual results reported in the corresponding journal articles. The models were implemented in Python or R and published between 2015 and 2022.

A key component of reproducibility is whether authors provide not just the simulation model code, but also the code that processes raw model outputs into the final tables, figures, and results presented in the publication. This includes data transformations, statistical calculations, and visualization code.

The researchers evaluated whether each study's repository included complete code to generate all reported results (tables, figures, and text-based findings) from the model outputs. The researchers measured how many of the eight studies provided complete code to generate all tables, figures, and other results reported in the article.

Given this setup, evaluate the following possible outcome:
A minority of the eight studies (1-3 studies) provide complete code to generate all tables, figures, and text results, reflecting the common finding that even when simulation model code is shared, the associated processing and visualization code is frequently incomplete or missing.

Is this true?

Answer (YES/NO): YES